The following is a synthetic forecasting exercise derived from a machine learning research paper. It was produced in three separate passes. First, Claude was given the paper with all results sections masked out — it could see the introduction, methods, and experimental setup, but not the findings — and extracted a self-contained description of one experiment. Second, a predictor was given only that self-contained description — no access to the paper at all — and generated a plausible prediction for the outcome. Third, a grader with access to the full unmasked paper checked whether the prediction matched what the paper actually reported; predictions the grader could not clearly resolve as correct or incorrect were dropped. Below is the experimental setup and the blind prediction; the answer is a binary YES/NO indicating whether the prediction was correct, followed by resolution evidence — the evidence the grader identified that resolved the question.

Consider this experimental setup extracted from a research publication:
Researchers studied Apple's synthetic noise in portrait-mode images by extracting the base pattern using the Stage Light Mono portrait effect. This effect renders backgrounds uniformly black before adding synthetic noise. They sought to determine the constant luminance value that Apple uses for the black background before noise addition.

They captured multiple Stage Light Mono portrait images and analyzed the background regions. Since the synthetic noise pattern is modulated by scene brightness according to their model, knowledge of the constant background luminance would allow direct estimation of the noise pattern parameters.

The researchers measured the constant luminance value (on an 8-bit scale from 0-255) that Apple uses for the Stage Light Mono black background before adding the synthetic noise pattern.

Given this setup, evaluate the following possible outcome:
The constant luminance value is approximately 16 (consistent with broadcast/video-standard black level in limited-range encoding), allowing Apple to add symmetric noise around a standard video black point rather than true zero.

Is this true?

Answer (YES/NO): NO